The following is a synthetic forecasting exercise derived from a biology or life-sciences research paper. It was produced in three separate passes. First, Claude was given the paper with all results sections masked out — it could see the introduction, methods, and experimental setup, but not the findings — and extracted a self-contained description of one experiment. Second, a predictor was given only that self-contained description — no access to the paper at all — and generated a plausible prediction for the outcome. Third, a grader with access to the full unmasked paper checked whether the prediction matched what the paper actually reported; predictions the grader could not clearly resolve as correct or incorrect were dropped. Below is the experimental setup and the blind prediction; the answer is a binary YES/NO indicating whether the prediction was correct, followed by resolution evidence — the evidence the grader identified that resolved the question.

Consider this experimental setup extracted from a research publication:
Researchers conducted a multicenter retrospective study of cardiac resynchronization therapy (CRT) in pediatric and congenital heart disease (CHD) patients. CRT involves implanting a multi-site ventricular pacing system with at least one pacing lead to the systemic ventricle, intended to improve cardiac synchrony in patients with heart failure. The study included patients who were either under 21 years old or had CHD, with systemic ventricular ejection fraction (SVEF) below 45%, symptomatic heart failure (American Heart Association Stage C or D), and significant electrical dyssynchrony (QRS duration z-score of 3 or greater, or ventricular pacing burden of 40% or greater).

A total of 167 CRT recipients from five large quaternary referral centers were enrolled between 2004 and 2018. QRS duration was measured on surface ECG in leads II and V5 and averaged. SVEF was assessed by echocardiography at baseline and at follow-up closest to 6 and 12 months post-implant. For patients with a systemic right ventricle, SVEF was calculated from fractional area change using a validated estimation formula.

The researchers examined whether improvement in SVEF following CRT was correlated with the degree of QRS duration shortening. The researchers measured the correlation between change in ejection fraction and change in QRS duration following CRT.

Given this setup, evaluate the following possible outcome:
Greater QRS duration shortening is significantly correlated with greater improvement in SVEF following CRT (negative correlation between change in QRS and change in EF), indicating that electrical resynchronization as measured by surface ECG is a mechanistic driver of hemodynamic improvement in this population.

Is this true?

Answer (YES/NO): NO